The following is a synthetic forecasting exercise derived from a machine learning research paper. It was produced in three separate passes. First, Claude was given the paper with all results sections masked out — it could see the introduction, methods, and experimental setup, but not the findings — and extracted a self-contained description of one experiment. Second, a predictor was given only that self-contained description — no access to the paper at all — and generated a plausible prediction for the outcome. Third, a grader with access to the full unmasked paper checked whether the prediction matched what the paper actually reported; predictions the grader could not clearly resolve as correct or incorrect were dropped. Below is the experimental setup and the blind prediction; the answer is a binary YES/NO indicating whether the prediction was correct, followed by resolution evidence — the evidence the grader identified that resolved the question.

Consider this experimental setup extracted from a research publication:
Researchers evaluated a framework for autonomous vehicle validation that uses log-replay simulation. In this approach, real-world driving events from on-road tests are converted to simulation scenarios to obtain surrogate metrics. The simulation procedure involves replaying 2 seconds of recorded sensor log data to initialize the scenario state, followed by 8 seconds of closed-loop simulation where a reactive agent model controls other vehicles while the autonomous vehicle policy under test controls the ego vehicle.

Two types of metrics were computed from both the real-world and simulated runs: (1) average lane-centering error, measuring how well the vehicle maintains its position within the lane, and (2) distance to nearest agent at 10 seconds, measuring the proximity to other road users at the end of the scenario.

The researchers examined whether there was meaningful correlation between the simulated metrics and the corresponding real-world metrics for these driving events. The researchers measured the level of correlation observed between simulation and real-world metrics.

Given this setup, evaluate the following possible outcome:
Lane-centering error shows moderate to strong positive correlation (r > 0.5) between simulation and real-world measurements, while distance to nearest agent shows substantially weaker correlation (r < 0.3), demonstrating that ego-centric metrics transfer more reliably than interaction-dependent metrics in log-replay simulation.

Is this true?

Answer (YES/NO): NO